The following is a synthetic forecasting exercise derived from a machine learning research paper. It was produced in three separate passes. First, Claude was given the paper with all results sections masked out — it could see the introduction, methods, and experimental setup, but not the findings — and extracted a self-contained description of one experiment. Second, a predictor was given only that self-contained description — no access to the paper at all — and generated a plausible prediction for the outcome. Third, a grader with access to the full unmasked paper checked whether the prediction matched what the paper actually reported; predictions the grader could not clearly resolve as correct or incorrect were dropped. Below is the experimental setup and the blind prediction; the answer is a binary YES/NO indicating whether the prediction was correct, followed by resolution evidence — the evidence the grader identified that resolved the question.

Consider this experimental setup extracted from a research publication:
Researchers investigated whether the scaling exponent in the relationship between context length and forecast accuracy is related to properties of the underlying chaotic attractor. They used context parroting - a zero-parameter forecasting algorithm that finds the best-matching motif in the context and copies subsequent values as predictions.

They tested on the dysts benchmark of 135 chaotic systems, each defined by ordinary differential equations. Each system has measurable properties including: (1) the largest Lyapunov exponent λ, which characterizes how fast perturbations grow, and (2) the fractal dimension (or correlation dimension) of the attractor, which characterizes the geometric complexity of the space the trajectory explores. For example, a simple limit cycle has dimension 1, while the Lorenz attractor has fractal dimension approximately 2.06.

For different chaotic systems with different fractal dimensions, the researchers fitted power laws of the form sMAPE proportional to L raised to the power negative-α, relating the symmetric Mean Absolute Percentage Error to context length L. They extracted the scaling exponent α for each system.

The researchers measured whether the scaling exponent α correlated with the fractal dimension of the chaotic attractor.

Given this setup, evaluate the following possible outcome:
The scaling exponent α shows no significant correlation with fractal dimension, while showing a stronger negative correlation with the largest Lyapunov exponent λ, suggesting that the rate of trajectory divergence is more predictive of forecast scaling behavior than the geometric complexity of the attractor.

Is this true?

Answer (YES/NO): NO